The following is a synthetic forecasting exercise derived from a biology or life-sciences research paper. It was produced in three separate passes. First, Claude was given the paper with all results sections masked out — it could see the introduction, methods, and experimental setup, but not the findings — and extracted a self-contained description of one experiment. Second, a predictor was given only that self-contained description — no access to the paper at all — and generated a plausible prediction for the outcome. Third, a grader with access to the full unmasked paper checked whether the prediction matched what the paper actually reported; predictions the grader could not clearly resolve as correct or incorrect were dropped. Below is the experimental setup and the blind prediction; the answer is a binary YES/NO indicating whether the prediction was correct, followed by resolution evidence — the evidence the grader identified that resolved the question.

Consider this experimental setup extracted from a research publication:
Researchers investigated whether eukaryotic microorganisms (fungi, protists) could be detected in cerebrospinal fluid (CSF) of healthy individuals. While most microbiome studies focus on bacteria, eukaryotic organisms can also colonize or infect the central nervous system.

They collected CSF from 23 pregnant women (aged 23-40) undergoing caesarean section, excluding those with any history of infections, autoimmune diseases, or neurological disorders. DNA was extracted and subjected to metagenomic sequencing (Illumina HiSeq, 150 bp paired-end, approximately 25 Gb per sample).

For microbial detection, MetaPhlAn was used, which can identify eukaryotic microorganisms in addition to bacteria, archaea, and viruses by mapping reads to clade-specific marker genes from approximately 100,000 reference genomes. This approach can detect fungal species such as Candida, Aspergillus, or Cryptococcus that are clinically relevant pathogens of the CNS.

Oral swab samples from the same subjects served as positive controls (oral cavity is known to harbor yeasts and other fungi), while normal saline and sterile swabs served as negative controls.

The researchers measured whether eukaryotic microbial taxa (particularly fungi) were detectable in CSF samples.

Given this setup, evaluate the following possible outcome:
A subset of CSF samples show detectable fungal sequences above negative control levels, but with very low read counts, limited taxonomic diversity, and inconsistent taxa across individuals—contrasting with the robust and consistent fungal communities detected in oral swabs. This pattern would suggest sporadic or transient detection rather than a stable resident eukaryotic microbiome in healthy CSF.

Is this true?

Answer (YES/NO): NO